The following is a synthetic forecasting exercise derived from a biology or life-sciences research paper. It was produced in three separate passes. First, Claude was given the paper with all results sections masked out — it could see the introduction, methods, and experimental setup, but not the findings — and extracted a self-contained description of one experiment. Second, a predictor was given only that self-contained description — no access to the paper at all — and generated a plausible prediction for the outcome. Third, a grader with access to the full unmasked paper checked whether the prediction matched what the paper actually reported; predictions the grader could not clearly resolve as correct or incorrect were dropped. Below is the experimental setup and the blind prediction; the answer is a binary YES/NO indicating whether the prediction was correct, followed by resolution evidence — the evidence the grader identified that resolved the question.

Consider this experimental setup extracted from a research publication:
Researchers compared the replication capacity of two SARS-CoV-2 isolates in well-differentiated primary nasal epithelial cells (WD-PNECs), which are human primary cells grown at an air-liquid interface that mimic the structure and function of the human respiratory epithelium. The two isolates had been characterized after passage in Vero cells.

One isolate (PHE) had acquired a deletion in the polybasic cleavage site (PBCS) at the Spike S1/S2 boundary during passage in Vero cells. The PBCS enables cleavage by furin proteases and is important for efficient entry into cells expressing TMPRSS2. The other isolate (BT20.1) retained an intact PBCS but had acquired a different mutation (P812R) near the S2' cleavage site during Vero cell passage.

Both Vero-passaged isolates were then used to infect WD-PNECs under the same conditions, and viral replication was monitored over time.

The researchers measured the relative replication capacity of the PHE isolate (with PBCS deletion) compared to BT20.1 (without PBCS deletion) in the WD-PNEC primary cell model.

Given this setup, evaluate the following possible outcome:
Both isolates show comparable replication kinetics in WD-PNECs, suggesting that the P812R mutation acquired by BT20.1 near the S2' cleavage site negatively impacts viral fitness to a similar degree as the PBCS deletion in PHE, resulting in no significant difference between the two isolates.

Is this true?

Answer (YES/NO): NO